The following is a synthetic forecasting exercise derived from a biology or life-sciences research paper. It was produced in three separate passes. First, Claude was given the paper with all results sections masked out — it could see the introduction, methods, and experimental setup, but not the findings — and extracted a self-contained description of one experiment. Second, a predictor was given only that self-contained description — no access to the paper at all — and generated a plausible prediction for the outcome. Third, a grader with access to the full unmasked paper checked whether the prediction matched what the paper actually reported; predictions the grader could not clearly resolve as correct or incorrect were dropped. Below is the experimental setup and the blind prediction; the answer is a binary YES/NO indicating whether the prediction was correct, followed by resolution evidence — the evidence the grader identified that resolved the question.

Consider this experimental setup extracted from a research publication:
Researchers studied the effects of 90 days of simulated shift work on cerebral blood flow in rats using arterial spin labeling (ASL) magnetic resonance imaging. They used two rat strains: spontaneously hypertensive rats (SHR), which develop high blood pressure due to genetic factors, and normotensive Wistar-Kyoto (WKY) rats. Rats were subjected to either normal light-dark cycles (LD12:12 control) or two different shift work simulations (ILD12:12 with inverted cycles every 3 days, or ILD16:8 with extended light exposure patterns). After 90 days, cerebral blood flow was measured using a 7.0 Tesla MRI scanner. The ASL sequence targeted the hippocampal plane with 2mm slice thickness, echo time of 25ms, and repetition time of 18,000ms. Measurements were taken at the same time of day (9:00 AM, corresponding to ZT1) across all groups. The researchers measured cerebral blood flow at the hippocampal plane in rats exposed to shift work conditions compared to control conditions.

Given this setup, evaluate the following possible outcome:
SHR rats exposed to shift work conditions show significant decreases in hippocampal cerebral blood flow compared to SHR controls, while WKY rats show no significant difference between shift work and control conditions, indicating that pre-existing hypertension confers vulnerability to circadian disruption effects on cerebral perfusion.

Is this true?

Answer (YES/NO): NO